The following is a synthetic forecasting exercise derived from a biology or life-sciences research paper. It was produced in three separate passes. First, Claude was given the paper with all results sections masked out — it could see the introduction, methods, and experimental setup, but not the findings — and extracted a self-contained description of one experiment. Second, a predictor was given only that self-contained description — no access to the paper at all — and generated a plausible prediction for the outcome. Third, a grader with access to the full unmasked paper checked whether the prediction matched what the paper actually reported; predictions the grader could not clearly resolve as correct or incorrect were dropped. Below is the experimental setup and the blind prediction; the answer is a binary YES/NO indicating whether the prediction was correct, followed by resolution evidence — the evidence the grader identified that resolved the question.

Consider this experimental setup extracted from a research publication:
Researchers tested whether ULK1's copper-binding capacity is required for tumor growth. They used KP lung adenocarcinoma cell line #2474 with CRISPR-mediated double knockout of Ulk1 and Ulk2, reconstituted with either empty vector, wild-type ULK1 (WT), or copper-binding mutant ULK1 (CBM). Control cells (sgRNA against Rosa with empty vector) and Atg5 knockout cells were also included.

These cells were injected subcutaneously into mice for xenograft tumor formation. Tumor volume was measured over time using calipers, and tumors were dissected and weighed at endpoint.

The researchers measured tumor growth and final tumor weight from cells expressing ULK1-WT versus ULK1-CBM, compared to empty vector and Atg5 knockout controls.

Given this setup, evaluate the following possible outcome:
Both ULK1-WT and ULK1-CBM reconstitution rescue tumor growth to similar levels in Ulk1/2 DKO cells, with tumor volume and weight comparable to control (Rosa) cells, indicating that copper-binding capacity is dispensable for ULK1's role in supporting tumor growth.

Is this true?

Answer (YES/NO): NO